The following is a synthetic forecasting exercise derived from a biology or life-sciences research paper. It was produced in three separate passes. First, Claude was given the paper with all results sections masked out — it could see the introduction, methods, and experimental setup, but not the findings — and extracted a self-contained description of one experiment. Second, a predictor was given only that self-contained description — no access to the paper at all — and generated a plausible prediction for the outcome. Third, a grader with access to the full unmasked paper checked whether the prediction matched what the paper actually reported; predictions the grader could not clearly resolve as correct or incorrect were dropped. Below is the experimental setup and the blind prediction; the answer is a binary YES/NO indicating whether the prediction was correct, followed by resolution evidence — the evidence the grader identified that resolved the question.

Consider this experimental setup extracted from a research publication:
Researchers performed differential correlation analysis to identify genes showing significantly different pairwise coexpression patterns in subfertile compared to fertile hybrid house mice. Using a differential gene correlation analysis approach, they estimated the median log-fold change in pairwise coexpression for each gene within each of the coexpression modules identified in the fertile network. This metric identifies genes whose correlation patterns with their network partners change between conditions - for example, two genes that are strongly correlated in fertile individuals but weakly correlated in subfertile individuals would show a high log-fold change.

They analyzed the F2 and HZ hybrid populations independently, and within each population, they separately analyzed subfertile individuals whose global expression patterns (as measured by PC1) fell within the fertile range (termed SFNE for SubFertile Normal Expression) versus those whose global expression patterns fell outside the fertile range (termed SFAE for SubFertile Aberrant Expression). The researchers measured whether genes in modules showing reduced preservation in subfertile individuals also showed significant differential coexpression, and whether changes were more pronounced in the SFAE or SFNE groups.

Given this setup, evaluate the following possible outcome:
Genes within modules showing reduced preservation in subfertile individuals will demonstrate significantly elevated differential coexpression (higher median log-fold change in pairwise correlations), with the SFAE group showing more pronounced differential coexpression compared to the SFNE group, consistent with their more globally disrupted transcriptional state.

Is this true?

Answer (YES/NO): NO